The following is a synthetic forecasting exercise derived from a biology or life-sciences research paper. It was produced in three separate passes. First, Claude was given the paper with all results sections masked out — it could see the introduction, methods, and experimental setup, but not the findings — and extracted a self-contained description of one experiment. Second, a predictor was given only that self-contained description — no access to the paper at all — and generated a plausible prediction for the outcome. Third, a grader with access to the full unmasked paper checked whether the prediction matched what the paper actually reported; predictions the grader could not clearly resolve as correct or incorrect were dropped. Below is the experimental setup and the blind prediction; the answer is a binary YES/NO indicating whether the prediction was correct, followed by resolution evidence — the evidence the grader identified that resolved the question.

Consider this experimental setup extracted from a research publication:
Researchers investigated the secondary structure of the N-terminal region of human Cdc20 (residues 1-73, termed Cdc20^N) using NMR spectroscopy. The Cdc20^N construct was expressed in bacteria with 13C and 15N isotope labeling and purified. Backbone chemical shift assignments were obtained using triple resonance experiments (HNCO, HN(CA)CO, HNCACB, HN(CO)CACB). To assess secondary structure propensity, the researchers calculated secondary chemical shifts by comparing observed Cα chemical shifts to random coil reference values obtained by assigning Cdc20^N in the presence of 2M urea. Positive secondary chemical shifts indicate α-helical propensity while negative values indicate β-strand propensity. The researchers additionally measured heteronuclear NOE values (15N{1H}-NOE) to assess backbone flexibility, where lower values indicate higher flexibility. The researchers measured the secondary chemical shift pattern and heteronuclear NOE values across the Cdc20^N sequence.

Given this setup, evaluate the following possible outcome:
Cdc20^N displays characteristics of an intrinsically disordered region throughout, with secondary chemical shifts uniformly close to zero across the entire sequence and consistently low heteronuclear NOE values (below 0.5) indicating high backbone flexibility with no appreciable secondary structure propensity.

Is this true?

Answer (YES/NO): NO